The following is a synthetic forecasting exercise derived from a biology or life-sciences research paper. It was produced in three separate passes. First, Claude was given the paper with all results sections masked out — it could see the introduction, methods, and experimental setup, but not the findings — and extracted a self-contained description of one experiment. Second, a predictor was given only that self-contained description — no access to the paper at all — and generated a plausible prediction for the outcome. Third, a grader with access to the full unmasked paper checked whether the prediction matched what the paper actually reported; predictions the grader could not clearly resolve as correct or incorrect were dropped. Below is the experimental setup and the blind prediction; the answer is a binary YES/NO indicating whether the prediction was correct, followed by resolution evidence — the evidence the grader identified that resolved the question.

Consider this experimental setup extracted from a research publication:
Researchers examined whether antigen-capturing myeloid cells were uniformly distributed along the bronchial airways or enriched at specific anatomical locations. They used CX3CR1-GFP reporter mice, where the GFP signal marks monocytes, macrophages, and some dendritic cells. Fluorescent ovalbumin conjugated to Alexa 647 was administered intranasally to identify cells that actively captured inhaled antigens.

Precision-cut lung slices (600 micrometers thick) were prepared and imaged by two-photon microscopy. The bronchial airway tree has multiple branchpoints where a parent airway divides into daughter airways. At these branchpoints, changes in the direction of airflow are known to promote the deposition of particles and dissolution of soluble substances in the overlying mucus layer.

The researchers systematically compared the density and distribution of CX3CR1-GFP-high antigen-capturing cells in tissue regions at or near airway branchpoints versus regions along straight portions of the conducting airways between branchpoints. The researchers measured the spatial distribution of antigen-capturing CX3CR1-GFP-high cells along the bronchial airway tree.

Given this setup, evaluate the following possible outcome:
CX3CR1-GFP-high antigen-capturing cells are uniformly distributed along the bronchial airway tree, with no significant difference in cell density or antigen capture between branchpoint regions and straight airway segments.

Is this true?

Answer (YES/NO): NO